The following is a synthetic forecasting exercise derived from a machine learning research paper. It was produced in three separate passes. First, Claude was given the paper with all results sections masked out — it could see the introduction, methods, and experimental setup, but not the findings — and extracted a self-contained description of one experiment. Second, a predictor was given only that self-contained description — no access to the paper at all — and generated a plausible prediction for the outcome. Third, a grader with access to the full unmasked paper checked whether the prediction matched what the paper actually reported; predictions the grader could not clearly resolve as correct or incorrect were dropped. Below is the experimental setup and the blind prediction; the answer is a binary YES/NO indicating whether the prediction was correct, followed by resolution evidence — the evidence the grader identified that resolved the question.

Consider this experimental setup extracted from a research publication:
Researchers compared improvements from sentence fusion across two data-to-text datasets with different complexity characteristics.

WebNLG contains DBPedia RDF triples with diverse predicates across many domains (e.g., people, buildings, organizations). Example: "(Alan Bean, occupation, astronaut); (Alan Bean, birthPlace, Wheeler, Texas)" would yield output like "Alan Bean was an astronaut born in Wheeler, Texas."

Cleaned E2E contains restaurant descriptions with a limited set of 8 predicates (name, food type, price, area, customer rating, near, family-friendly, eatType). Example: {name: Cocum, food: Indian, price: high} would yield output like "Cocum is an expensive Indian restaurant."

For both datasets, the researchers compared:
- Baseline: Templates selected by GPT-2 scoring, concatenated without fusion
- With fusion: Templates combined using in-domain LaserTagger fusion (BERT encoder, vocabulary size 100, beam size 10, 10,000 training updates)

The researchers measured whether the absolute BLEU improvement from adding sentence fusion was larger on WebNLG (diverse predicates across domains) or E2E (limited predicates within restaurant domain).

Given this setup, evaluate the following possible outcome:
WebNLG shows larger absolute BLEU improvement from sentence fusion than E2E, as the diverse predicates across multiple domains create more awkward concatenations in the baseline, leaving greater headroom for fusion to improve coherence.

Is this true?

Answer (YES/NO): YES